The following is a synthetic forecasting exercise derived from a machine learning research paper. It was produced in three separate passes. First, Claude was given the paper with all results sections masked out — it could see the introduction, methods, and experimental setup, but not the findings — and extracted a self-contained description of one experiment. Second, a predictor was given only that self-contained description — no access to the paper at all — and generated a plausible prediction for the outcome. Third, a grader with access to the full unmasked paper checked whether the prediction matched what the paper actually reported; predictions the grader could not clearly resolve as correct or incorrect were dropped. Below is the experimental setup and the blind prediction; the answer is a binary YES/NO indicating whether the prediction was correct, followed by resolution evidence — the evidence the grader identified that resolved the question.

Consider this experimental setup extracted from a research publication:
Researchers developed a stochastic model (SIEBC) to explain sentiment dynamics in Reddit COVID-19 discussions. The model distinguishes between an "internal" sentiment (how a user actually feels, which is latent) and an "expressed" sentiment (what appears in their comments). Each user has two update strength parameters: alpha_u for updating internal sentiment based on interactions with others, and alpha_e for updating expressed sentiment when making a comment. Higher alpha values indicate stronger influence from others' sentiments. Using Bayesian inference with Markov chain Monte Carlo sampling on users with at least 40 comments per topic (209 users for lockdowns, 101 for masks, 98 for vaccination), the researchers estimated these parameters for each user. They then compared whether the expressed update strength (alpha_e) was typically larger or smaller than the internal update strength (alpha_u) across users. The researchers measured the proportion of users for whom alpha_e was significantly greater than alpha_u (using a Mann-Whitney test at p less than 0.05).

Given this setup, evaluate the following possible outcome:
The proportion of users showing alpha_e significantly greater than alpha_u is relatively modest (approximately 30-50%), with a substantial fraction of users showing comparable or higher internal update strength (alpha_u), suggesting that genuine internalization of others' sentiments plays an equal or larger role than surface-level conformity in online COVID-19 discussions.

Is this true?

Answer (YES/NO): NO